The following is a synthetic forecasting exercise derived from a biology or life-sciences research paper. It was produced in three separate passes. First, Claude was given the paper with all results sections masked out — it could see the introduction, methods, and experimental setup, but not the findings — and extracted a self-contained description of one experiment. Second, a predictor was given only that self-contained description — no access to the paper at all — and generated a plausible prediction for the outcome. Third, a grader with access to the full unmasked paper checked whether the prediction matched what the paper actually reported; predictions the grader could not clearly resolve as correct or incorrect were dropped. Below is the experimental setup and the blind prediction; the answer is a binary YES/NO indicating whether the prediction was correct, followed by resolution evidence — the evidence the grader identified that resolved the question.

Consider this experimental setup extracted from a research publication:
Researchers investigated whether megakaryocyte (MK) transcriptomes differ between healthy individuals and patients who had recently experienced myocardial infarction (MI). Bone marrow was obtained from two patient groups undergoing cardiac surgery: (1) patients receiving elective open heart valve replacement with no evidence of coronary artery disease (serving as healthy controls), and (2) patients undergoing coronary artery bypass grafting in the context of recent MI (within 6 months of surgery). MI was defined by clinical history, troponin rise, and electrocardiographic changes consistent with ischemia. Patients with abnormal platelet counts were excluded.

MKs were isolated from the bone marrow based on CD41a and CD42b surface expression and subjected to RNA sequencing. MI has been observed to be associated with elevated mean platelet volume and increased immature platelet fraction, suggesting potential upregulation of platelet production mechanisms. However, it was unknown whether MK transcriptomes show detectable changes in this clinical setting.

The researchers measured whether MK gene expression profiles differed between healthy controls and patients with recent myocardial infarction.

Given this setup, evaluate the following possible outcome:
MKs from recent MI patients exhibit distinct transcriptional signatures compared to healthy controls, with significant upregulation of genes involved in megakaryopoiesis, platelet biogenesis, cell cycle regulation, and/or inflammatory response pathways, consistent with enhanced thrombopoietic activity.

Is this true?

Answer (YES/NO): NO